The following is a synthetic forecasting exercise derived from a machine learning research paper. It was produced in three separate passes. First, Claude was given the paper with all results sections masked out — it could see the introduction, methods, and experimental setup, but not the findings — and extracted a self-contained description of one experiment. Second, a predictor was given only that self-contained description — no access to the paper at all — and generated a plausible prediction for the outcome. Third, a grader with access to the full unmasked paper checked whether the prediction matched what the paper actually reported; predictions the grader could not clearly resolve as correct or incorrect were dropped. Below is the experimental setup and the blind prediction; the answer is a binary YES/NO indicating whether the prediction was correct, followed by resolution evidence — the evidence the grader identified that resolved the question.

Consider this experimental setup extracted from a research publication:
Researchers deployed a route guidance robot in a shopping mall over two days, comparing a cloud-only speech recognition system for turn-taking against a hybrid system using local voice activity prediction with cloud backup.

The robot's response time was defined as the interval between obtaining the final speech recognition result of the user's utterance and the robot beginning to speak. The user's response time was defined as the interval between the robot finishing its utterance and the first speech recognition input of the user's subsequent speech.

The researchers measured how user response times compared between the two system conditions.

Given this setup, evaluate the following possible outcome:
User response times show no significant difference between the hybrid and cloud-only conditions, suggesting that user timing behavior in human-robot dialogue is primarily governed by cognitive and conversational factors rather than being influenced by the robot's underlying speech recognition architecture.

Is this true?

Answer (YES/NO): NO